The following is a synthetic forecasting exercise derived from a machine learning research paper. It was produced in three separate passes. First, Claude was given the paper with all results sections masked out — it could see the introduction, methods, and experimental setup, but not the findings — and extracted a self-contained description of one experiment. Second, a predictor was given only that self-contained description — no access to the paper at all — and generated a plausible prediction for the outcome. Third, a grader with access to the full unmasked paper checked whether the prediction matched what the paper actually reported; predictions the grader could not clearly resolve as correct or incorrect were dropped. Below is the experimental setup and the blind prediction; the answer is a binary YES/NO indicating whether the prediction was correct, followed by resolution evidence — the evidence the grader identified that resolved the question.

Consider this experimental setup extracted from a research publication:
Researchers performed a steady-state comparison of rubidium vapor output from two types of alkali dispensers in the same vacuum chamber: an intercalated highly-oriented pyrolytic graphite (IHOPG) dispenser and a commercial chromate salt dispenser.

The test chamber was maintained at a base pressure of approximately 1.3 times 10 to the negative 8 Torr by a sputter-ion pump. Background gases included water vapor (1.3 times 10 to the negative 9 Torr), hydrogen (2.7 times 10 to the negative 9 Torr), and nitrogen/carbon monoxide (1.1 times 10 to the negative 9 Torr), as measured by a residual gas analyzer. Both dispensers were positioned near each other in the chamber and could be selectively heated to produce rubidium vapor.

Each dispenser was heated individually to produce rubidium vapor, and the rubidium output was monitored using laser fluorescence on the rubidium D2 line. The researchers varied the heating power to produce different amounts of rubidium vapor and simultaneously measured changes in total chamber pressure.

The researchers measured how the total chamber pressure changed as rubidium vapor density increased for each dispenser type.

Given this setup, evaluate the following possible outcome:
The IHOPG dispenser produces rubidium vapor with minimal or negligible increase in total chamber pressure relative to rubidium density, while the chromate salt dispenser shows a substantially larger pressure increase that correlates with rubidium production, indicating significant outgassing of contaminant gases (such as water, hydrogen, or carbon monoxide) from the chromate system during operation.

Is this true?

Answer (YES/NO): NO